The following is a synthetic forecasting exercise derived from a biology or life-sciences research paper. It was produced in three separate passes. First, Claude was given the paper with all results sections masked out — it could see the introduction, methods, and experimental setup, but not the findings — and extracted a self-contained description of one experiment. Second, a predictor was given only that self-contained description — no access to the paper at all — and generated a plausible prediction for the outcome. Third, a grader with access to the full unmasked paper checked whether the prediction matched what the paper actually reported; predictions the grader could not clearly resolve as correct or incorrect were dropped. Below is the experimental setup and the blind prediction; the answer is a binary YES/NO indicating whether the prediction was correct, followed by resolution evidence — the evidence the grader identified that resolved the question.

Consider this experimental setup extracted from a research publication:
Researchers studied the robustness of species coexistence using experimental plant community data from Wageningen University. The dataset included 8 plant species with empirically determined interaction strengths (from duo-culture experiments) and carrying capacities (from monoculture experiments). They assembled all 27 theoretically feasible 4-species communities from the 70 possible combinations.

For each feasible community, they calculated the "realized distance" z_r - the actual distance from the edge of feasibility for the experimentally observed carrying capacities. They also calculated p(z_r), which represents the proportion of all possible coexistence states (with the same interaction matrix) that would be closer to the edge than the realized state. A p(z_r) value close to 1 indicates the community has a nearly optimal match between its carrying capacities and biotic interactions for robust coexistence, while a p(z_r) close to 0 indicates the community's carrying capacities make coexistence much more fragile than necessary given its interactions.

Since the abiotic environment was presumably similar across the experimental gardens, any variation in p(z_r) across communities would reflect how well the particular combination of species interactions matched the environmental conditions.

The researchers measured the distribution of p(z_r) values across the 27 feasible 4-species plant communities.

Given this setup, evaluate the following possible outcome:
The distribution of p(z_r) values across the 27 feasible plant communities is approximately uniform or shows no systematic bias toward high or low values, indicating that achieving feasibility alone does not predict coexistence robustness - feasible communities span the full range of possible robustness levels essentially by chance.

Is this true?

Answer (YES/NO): YES